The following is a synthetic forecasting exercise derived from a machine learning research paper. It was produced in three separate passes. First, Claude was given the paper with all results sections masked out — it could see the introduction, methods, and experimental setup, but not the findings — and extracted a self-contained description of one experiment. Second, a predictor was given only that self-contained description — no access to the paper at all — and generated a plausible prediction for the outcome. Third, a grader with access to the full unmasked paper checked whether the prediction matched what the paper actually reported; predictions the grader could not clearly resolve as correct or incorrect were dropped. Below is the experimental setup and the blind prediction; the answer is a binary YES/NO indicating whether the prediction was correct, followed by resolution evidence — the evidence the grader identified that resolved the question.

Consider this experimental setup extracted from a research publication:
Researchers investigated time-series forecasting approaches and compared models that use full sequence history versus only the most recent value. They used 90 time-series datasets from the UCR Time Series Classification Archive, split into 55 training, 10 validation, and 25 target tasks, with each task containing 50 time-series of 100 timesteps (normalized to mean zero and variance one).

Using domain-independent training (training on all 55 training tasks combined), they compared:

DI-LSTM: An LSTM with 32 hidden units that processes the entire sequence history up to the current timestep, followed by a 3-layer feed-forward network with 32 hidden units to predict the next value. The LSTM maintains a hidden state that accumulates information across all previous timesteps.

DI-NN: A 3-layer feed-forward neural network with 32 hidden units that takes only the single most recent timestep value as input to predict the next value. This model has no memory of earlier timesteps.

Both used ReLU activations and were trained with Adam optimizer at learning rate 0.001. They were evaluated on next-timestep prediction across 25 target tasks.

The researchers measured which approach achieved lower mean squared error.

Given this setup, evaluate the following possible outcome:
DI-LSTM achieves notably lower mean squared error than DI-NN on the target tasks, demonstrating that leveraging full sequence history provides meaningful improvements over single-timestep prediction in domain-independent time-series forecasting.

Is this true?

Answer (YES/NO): YES